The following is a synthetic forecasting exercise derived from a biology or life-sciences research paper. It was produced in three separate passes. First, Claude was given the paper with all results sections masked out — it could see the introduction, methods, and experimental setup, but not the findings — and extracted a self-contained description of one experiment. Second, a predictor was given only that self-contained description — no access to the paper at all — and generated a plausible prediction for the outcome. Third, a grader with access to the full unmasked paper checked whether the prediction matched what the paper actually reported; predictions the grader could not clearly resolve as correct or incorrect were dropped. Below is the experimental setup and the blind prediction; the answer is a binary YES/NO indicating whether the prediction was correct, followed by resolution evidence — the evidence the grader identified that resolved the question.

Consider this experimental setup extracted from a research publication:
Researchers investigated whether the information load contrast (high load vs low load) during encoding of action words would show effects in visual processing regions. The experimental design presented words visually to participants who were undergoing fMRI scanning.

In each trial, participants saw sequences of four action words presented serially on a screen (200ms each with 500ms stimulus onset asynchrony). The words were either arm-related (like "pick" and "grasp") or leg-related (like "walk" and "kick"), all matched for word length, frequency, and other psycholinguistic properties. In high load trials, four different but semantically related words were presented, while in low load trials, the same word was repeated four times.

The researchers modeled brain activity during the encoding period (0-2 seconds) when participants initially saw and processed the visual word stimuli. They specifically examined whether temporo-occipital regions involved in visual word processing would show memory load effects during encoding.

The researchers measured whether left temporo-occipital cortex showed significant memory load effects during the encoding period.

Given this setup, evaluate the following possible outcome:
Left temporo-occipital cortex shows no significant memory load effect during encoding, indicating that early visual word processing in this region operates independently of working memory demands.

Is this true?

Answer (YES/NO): NO